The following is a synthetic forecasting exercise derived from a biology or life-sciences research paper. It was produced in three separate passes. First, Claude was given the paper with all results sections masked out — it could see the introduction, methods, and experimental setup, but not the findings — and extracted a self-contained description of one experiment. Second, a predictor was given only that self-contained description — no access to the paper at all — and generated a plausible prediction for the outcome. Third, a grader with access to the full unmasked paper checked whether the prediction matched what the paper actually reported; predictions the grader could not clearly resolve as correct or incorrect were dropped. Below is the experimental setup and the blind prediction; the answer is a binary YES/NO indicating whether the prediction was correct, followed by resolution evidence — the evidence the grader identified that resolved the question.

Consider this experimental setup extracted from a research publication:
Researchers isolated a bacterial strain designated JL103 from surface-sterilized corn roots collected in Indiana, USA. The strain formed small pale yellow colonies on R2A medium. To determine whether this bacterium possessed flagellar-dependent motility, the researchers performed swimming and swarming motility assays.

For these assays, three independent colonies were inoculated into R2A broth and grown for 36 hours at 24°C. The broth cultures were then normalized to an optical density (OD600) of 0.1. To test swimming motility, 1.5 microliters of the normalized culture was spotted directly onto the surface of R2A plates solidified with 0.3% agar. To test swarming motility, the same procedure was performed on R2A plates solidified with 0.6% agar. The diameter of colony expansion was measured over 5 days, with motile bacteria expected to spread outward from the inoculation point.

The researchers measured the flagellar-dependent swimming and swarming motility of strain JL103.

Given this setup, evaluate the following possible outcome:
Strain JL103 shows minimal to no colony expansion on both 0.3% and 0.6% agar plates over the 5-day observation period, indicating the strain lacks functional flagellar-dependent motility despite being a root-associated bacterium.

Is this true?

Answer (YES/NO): YES